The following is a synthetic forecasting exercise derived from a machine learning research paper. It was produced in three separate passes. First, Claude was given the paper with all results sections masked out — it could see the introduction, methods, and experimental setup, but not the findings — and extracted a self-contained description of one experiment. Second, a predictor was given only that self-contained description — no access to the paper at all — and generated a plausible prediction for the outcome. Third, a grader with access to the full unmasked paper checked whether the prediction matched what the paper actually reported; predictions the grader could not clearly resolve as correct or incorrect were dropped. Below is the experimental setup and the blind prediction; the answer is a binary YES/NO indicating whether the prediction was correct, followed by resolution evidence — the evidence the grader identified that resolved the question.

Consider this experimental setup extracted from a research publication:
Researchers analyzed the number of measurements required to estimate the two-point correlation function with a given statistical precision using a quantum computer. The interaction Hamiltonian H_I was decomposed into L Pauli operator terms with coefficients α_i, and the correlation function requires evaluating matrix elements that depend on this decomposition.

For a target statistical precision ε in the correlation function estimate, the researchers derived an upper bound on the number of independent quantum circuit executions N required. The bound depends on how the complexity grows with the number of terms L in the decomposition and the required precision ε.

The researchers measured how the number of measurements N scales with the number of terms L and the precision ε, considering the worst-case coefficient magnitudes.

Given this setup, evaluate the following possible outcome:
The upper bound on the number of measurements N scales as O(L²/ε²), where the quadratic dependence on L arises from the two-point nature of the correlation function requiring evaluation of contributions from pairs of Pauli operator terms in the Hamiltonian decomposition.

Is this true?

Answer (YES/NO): YES